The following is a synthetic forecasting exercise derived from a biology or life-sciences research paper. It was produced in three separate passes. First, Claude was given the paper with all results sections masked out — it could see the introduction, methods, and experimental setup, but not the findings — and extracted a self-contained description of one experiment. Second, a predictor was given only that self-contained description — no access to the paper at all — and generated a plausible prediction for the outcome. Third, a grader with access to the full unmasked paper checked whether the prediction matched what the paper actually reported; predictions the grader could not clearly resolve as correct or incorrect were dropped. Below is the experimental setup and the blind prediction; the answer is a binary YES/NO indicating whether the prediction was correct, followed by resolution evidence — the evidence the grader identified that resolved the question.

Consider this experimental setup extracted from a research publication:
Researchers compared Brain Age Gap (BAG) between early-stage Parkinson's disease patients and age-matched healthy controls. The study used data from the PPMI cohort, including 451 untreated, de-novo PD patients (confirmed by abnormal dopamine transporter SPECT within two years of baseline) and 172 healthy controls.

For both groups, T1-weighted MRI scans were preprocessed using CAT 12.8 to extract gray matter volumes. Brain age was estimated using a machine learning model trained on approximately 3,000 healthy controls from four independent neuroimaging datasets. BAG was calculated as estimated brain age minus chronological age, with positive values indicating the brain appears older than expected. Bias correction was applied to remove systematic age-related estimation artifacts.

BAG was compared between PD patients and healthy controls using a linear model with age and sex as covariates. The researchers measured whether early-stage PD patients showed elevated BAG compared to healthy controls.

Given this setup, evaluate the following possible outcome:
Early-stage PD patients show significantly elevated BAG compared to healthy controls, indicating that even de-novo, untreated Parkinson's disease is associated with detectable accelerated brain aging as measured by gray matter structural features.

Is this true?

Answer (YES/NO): YES